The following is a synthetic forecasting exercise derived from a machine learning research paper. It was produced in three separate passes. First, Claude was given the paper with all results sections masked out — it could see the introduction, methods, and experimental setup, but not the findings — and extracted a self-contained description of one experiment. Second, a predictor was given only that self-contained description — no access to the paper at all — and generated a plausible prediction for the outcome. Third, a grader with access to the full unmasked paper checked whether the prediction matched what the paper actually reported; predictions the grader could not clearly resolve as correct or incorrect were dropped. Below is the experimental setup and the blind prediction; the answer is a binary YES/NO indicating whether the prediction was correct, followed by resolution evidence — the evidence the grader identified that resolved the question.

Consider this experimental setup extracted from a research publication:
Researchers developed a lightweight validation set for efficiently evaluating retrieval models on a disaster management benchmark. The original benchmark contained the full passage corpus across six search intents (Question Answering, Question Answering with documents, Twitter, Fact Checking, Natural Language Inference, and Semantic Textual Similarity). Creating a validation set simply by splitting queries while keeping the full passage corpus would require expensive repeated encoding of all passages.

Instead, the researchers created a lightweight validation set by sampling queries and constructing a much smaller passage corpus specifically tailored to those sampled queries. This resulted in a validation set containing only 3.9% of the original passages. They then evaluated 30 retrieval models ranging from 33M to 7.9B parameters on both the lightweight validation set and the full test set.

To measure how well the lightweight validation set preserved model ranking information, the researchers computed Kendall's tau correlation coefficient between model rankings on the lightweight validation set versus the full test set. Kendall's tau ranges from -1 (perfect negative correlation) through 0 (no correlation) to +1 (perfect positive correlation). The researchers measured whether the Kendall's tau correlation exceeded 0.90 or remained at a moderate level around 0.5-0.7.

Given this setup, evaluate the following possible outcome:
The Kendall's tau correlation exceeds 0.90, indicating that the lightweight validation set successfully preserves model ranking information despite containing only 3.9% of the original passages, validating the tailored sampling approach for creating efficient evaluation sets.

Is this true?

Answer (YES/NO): YES